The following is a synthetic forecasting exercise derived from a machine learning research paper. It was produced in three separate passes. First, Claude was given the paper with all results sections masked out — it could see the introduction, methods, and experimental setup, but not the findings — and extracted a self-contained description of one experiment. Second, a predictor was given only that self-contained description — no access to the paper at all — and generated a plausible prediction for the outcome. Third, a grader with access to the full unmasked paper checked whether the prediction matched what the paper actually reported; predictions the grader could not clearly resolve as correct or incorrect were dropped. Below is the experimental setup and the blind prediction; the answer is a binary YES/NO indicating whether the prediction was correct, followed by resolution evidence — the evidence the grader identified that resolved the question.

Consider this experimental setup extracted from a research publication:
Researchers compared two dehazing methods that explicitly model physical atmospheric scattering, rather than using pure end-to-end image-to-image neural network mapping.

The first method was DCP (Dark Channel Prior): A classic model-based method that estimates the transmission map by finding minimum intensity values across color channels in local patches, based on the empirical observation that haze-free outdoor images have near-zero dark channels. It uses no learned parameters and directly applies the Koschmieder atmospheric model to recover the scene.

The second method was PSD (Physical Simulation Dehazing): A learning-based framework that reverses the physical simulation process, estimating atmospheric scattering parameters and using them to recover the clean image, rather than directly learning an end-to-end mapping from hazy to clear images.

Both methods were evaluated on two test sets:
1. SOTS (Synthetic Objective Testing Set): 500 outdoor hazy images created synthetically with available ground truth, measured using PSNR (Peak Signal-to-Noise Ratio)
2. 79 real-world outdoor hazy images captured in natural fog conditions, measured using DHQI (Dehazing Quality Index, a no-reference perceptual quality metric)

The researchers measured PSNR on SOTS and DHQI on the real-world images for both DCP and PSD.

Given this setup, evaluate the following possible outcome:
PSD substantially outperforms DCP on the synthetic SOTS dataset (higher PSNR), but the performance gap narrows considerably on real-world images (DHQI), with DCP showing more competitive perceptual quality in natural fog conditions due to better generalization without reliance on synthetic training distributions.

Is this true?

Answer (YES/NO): NO